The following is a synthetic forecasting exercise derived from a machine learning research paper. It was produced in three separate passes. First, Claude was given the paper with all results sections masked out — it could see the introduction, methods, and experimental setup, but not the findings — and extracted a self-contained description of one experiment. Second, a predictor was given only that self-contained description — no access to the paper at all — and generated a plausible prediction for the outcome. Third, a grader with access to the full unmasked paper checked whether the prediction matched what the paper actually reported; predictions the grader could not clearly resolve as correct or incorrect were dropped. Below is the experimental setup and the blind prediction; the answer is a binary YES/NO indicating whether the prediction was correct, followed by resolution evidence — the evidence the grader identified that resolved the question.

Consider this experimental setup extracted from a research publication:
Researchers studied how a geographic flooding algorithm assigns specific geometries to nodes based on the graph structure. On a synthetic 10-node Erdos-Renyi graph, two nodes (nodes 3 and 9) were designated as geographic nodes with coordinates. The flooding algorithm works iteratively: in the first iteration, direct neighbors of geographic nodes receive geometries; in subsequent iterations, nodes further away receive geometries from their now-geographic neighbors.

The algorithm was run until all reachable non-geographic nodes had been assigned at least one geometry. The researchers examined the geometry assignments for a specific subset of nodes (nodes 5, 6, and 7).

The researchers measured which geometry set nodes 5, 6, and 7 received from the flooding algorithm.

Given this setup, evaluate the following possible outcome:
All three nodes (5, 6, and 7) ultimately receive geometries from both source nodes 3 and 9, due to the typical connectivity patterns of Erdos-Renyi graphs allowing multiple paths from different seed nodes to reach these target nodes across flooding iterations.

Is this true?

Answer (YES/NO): NO